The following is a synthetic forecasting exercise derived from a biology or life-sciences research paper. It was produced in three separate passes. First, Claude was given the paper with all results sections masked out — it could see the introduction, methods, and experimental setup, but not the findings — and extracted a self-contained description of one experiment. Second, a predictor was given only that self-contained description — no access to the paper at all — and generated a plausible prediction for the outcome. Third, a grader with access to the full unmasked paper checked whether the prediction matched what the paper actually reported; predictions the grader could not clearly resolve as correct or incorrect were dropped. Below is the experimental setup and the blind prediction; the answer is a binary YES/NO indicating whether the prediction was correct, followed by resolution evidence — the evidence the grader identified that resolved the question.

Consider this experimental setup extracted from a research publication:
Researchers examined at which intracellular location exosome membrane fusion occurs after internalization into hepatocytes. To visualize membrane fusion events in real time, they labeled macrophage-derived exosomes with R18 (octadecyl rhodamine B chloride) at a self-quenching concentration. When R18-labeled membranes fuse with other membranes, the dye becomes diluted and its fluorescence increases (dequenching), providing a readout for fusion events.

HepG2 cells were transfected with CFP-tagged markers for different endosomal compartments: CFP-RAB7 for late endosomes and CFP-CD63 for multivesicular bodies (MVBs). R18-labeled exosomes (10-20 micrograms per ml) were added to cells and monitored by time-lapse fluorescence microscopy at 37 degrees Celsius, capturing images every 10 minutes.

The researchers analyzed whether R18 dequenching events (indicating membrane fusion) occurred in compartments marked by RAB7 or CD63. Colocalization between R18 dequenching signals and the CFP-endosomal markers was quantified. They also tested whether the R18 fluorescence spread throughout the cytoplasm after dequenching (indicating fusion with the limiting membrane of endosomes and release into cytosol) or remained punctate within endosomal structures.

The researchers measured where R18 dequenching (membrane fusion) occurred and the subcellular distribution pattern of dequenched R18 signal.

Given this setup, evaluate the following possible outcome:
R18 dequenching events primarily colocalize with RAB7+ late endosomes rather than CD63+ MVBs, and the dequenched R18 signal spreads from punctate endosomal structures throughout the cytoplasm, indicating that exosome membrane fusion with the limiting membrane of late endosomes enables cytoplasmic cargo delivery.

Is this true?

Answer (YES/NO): NO